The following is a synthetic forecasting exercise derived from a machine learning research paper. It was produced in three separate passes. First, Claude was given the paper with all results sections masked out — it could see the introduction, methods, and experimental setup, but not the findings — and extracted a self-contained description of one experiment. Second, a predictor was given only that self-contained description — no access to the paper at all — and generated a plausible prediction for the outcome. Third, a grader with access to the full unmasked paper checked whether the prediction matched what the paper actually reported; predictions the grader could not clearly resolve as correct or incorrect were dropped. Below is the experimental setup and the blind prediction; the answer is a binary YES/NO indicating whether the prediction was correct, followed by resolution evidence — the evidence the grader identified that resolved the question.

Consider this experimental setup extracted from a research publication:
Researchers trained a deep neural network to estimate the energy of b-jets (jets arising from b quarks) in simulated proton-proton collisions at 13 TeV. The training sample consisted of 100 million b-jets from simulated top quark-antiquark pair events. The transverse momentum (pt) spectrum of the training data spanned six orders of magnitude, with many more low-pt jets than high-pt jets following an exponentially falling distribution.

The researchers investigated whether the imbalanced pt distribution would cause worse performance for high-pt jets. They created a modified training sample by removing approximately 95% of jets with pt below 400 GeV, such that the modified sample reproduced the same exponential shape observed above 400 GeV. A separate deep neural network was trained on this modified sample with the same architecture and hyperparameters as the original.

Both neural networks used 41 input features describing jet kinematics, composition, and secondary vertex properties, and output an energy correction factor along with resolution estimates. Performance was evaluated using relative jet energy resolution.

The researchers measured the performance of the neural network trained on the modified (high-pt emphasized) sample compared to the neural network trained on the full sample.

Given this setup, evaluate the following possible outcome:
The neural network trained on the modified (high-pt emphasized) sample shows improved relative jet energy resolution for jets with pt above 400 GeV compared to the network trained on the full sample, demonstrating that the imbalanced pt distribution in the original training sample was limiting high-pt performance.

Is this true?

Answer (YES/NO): NO